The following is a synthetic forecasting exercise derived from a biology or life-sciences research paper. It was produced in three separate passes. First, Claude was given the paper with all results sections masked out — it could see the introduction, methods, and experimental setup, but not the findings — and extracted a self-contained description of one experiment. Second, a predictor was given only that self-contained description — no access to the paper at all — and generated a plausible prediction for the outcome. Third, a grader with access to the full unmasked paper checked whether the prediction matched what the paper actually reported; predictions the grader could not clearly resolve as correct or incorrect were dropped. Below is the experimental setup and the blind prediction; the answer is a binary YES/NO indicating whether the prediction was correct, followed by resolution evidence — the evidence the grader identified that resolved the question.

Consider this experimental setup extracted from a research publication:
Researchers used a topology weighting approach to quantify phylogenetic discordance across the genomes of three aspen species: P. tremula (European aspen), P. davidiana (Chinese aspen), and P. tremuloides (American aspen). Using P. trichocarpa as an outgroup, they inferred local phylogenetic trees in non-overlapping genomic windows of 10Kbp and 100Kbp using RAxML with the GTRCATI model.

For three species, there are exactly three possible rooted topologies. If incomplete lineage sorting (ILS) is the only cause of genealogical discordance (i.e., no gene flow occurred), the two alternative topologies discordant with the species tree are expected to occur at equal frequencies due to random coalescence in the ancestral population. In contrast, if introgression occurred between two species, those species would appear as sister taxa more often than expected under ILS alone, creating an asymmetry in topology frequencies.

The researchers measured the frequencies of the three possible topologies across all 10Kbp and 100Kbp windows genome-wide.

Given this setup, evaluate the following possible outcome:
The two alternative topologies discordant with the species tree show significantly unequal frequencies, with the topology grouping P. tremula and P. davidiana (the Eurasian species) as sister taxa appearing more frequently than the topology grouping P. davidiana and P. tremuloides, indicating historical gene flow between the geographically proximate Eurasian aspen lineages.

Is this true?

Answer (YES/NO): NO